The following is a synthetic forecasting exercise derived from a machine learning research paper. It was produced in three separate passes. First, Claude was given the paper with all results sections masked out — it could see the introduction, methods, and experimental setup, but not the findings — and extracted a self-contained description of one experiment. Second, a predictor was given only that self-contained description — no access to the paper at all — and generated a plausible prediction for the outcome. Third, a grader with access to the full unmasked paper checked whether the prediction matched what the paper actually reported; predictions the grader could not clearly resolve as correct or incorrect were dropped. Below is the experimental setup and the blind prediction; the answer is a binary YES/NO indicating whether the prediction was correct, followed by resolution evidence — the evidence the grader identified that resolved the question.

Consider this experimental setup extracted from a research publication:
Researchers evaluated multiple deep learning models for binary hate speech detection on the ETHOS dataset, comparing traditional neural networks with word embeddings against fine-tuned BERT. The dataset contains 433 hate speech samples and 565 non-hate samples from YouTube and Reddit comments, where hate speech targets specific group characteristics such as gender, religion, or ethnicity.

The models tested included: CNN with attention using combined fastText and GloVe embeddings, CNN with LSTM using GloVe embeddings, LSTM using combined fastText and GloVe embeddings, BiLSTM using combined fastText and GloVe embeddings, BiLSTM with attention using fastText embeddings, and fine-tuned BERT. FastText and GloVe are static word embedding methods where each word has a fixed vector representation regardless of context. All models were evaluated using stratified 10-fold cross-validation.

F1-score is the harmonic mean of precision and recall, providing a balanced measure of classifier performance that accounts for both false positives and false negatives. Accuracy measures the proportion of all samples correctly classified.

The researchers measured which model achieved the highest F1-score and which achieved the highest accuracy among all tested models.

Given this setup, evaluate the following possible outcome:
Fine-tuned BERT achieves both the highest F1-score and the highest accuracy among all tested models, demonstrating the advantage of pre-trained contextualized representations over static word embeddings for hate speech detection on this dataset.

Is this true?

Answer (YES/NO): NO